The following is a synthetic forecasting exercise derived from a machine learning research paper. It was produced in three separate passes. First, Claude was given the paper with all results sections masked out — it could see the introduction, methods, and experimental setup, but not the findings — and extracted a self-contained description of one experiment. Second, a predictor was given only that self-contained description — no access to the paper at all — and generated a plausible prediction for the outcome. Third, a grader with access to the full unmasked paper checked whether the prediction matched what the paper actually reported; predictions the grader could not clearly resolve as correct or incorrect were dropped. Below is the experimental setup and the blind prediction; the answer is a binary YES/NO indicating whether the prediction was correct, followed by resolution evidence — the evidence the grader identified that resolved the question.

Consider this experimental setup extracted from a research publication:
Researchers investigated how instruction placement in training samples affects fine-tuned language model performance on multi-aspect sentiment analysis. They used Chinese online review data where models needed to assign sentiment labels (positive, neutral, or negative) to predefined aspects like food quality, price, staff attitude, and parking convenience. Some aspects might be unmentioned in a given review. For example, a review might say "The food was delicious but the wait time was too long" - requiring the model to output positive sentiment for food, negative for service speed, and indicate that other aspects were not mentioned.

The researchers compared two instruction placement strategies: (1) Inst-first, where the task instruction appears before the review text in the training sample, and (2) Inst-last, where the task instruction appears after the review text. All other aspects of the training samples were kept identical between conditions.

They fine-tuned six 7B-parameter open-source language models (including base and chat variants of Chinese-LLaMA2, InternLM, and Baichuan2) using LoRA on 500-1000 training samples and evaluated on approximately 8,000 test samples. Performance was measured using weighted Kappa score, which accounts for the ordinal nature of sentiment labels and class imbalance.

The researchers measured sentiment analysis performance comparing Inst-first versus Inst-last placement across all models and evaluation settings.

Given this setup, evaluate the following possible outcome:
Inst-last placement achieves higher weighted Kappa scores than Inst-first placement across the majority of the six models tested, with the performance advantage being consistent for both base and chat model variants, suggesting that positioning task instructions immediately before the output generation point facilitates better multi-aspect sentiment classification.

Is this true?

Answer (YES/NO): NO